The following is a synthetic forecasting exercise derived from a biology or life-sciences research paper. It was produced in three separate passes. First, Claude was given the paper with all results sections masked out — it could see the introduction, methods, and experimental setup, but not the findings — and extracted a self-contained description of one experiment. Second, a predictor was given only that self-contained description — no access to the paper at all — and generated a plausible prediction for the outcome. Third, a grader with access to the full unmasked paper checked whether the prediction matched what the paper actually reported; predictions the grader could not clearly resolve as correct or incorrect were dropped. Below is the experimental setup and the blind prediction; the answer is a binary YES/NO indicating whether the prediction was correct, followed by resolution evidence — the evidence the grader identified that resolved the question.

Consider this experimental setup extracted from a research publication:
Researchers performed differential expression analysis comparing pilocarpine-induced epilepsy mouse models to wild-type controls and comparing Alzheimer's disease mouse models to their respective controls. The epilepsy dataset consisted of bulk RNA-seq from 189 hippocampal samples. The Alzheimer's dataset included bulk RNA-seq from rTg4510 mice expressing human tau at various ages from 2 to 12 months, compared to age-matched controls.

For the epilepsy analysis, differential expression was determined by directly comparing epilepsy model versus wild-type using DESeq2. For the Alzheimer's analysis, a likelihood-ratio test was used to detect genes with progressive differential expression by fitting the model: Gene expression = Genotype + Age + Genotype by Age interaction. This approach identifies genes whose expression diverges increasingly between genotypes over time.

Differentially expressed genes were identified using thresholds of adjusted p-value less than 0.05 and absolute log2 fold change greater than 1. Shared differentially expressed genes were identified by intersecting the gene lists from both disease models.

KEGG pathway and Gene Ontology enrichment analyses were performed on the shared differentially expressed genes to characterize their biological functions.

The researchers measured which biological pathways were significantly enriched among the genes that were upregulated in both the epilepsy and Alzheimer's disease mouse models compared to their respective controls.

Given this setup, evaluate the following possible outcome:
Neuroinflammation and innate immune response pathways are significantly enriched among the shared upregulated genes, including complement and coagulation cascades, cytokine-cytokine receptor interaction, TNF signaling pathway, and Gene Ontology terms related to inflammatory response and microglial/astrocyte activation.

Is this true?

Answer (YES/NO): NO